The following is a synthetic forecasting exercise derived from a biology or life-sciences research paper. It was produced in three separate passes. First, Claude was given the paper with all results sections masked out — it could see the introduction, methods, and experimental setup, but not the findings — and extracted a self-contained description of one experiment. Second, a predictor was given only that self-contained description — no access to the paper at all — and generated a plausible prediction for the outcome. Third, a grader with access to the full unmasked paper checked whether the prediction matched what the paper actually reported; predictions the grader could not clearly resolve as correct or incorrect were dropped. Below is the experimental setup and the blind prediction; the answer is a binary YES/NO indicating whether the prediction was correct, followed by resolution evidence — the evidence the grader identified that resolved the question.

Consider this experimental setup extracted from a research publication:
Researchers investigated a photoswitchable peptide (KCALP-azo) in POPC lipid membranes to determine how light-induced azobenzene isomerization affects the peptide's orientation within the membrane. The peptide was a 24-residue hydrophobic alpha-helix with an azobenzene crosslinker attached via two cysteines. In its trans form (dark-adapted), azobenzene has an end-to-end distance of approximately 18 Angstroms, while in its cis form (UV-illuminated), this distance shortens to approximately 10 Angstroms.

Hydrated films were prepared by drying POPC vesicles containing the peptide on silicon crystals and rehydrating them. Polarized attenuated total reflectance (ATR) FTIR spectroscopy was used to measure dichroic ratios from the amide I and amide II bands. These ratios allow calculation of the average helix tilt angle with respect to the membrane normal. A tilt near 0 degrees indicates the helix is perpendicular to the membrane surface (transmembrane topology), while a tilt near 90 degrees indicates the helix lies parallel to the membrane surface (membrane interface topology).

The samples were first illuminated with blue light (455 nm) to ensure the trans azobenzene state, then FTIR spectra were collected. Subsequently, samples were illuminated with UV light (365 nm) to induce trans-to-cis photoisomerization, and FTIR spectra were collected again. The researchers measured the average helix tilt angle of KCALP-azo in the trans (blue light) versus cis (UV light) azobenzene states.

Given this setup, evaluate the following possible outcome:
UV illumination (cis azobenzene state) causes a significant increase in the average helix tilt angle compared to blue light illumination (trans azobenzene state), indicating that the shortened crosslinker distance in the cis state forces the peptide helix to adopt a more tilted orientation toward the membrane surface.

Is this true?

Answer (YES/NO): YES